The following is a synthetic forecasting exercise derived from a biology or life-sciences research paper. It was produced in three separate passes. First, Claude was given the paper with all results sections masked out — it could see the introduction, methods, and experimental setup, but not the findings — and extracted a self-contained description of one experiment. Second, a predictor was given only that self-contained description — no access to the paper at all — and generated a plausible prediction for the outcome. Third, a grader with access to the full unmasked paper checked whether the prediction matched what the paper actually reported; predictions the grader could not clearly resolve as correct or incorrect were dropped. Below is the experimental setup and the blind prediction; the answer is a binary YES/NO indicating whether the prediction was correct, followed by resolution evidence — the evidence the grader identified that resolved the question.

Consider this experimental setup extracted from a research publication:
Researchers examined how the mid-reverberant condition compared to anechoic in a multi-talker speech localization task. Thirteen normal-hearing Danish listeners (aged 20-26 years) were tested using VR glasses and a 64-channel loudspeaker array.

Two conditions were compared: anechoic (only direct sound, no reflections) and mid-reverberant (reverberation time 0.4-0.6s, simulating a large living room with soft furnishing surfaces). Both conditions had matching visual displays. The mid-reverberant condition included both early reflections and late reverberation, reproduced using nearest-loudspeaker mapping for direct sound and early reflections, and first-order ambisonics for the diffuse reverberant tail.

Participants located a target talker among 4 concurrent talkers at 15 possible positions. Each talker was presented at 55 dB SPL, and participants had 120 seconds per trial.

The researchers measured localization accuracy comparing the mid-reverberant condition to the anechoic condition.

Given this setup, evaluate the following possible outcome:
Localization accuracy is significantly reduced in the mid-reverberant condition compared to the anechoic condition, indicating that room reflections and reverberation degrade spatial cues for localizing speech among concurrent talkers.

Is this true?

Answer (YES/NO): NO